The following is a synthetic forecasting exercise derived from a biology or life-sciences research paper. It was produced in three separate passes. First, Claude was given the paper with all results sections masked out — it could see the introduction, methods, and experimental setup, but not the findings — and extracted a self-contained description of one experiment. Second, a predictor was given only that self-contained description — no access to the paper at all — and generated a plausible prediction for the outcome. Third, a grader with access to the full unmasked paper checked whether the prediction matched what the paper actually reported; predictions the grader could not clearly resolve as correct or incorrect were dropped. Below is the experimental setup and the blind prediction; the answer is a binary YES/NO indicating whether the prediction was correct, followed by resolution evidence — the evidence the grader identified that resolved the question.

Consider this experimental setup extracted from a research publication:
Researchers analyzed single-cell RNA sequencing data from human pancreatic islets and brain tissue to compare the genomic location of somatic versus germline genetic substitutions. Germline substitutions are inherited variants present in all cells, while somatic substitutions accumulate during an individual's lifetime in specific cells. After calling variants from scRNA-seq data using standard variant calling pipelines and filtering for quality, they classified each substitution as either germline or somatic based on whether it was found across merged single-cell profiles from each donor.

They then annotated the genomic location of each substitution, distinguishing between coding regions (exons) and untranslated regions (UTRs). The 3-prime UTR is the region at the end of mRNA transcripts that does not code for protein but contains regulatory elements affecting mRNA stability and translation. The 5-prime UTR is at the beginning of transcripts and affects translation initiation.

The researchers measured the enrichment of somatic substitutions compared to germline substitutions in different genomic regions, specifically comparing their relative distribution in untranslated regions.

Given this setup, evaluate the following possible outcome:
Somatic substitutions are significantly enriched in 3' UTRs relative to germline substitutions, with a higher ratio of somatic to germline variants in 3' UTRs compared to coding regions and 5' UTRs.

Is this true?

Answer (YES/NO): YES